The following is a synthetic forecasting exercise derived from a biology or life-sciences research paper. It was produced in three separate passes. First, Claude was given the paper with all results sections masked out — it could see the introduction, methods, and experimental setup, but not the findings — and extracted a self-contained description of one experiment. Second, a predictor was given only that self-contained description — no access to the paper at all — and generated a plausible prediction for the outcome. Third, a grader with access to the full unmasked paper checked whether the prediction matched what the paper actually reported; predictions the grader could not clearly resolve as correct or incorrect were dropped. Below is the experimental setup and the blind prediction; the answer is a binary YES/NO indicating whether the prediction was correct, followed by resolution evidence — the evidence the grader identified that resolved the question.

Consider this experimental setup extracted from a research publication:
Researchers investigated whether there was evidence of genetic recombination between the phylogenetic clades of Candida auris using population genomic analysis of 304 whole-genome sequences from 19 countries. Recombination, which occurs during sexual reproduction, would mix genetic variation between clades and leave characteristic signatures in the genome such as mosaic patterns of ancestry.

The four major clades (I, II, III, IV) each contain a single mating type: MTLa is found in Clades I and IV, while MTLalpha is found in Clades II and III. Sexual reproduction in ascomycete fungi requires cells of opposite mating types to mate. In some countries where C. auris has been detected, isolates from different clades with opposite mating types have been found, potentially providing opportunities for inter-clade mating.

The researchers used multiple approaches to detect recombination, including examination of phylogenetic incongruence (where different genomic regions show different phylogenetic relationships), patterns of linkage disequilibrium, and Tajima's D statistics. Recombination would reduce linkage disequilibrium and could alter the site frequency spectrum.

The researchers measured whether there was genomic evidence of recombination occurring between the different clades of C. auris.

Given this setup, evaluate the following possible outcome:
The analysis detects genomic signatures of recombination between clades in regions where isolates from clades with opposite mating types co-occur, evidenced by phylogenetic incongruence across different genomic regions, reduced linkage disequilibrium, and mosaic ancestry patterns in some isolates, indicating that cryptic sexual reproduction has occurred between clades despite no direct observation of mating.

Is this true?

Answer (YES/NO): NO